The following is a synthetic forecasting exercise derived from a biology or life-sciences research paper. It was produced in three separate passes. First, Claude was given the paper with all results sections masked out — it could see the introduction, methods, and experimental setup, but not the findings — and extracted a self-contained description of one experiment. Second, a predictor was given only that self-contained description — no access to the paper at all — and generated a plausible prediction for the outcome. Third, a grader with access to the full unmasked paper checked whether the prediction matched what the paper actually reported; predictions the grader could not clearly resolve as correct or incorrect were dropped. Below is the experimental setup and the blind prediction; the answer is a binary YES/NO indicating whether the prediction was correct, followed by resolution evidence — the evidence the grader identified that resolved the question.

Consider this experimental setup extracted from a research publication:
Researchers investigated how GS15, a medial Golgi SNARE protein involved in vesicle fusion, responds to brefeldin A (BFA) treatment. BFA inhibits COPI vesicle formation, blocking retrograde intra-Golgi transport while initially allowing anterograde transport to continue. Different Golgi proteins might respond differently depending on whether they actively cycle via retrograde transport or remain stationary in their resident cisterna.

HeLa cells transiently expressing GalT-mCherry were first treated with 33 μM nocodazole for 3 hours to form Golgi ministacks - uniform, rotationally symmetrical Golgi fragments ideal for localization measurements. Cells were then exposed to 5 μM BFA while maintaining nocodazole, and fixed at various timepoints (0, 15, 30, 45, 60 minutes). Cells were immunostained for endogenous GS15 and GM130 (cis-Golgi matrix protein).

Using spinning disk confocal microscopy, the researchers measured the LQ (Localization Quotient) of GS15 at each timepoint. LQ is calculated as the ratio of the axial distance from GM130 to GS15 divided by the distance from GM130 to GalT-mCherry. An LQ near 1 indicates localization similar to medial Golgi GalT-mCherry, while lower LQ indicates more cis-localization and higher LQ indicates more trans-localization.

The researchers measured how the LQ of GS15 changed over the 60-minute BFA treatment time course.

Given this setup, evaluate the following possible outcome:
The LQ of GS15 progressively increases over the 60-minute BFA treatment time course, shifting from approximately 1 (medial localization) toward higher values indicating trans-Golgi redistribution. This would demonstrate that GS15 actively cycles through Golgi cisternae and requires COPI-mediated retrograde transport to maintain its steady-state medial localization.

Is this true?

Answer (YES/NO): NO